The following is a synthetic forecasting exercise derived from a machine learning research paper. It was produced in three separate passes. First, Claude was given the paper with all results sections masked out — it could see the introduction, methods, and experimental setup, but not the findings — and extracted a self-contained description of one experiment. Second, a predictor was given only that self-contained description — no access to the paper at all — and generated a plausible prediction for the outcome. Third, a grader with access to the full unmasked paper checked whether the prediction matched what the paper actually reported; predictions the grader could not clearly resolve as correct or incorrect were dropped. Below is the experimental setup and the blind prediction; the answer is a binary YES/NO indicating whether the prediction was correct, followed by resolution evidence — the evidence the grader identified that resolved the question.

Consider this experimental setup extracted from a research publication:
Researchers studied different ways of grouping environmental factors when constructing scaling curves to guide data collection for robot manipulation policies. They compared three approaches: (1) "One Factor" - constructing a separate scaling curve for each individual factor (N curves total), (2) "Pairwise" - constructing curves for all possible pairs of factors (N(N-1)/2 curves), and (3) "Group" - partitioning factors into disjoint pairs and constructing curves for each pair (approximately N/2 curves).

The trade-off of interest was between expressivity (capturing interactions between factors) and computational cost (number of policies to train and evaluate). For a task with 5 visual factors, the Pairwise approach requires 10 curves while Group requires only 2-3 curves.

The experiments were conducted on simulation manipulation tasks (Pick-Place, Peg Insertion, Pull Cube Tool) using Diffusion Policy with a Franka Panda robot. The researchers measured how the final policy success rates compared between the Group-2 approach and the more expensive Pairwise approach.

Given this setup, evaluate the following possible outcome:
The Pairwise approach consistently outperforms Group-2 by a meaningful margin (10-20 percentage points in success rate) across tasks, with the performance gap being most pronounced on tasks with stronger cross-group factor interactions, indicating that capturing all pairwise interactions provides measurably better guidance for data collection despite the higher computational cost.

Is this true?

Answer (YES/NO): NO